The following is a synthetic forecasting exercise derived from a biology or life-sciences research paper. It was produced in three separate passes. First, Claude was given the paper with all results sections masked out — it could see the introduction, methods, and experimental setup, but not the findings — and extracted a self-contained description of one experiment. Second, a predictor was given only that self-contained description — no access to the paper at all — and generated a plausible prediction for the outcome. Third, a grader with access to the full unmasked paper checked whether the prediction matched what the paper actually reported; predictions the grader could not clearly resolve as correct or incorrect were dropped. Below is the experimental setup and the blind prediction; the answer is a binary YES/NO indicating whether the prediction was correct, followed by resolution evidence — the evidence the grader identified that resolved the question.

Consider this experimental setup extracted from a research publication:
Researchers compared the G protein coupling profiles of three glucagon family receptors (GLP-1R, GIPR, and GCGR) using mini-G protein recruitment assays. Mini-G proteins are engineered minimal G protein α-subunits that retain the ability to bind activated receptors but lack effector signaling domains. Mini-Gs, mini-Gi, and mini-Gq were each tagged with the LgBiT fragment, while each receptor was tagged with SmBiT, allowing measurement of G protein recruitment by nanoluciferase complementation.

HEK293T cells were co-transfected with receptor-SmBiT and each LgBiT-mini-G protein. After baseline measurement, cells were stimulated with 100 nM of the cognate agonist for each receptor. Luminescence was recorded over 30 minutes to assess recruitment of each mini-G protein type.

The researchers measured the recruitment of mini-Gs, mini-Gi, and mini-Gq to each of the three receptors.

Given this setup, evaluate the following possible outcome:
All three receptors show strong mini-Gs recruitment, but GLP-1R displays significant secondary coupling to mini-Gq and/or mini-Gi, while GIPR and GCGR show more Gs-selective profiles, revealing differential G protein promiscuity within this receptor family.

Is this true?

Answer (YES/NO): NO